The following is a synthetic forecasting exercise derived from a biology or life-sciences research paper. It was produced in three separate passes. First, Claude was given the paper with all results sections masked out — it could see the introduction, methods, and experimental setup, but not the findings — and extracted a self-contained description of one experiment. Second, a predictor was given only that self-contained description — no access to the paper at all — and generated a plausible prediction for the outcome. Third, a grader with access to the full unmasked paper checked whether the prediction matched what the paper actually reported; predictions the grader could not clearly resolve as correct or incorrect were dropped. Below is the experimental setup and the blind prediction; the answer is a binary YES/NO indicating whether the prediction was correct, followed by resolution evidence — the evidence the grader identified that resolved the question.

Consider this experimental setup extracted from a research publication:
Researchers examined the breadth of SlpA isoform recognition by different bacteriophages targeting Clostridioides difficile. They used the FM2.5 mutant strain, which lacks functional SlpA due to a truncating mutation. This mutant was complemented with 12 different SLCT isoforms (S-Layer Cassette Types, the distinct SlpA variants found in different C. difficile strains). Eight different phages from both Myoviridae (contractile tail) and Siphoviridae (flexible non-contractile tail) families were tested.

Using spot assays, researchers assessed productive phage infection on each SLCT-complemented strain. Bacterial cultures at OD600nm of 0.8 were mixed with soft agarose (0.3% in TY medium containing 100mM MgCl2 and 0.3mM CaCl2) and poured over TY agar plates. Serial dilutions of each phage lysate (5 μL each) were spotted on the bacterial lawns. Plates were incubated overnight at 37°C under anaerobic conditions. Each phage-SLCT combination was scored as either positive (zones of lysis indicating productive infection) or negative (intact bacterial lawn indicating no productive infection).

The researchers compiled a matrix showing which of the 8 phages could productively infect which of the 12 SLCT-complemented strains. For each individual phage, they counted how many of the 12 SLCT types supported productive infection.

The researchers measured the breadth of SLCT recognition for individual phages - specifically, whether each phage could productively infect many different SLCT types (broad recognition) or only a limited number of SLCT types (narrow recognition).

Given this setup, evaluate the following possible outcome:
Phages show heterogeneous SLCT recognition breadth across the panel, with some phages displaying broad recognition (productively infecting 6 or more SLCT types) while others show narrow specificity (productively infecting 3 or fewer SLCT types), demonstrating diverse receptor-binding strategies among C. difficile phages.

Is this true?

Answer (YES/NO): NO